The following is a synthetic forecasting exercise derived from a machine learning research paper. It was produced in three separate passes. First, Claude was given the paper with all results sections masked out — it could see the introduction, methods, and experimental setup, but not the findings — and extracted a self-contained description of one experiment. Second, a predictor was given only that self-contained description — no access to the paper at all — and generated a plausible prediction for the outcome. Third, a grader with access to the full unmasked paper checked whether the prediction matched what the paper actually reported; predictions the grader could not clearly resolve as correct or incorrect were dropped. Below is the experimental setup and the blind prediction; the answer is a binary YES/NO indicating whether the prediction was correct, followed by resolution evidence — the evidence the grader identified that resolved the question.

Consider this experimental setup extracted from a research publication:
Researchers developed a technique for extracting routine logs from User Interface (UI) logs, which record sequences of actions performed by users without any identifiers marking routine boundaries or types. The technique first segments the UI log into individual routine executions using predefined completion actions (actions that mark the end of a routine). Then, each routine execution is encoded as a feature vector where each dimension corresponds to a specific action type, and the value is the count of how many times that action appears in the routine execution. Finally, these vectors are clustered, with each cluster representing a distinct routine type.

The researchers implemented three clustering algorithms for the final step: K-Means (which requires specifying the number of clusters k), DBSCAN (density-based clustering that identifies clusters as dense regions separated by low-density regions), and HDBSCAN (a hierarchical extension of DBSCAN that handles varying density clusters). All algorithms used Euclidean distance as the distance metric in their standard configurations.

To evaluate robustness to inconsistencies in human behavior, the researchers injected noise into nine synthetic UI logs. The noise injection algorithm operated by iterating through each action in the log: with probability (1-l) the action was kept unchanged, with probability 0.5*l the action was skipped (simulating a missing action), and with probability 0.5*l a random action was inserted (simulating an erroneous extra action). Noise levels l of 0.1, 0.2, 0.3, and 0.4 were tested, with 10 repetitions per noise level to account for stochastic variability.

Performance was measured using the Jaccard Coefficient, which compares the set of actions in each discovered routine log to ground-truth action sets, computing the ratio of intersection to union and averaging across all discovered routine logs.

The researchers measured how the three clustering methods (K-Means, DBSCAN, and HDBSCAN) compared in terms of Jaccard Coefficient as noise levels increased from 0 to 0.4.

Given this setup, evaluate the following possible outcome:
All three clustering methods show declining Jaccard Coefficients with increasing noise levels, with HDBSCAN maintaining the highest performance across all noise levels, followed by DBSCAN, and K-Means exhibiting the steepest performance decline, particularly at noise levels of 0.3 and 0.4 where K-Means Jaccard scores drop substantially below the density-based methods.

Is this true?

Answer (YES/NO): NO